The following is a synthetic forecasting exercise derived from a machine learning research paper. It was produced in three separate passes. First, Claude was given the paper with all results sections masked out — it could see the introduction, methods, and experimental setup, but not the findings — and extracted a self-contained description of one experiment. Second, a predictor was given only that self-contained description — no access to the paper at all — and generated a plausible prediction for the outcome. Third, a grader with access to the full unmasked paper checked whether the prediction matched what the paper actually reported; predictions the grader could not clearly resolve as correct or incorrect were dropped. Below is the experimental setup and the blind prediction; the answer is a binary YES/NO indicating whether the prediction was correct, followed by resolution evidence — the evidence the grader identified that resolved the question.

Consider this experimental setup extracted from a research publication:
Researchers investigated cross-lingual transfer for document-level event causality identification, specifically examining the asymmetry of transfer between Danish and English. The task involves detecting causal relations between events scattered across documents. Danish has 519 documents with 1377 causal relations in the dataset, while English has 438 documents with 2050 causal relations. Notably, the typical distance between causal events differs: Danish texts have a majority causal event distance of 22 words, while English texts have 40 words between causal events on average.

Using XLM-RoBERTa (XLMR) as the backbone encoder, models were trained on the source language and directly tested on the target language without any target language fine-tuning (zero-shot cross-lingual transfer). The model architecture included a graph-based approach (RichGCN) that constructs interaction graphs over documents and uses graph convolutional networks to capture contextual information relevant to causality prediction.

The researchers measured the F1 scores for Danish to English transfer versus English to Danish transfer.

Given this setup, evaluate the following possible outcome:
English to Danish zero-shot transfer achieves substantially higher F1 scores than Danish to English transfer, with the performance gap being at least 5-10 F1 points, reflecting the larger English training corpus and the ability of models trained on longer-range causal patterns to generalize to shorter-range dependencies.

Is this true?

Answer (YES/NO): NO